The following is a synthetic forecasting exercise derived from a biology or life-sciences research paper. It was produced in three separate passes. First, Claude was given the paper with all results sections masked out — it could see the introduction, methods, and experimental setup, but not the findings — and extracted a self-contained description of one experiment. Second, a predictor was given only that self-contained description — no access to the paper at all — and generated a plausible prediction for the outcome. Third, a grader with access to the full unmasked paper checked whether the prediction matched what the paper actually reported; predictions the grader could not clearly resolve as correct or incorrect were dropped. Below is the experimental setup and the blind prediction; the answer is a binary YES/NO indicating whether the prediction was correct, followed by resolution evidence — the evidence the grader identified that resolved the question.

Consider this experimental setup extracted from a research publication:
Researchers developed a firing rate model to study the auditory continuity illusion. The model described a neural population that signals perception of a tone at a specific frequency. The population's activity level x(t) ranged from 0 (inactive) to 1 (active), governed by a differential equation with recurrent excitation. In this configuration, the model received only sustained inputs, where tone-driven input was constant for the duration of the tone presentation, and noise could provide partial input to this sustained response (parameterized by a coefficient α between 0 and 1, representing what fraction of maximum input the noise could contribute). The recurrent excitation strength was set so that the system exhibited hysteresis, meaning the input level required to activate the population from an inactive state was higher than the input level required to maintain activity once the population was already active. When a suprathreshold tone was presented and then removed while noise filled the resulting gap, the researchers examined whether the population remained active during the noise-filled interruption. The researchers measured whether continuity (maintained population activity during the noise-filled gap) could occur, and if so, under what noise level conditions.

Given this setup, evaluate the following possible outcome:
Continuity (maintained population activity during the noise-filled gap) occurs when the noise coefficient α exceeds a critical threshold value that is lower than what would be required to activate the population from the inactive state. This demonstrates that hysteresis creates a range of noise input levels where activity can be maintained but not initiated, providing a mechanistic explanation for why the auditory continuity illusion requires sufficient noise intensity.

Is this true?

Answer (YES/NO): NO